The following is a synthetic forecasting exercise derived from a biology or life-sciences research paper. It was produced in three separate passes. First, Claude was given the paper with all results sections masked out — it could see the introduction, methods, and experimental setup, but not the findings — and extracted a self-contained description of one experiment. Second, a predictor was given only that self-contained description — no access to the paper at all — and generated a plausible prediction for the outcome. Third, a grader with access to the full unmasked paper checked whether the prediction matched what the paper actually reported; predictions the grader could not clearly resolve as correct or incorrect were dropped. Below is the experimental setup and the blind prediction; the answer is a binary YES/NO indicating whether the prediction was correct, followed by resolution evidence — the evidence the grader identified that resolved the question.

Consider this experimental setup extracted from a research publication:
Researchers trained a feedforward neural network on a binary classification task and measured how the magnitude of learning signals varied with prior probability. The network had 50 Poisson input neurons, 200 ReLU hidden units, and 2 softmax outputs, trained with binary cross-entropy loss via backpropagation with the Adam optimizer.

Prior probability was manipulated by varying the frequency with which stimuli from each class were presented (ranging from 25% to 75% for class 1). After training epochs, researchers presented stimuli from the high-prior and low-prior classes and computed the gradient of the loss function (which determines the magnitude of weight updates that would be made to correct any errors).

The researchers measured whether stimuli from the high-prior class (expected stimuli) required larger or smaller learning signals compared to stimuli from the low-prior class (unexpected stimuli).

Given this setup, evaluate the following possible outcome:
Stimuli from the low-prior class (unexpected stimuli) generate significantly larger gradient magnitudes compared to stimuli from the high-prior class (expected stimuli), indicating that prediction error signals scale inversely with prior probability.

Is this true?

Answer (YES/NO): YES